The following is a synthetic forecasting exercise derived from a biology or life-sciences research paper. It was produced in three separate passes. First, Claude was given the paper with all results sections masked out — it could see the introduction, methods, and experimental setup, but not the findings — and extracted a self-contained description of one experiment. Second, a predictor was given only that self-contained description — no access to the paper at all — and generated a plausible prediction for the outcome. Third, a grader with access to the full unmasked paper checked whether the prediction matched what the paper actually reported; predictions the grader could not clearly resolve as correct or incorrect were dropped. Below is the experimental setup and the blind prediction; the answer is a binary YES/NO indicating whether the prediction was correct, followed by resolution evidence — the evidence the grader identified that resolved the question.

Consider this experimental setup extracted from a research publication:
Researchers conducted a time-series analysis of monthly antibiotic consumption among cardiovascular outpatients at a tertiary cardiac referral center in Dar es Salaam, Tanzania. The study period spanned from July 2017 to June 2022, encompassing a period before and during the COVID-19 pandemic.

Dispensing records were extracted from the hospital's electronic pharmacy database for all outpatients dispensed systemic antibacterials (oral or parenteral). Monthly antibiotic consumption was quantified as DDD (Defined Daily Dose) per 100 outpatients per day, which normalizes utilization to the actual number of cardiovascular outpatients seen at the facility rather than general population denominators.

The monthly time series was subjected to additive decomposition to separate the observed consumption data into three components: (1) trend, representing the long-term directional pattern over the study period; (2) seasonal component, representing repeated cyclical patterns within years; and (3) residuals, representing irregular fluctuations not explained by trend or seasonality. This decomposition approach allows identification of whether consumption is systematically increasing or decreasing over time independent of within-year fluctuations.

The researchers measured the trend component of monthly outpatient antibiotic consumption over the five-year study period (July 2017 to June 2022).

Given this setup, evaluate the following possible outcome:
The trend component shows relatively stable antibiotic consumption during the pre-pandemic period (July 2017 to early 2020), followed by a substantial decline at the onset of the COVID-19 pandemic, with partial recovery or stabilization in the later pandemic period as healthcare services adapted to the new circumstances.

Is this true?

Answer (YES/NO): NO